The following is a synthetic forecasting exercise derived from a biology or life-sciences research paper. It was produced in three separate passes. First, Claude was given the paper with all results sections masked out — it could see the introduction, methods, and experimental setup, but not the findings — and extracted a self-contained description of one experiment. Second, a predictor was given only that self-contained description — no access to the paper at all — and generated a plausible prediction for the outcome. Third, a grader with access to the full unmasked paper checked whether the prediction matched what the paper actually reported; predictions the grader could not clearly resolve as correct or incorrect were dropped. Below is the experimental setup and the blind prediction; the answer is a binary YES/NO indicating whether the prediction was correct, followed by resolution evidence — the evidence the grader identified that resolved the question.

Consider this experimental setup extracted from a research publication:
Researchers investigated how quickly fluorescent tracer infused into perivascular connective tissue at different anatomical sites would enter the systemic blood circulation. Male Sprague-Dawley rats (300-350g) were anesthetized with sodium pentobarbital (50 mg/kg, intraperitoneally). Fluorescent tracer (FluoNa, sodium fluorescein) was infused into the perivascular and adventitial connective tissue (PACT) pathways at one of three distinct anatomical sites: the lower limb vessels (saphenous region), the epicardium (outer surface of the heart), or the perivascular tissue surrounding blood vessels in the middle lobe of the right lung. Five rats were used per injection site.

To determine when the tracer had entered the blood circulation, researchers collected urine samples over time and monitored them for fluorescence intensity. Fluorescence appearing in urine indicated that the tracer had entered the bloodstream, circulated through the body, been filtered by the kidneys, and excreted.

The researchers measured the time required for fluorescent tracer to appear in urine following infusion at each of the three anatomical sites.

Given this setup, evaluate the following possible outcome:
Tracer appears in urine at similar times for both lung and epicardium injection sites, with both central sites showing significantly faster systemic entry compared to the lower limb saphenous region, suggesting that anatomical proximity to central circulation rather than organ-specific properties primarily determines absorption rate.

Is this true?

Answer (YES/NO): NO